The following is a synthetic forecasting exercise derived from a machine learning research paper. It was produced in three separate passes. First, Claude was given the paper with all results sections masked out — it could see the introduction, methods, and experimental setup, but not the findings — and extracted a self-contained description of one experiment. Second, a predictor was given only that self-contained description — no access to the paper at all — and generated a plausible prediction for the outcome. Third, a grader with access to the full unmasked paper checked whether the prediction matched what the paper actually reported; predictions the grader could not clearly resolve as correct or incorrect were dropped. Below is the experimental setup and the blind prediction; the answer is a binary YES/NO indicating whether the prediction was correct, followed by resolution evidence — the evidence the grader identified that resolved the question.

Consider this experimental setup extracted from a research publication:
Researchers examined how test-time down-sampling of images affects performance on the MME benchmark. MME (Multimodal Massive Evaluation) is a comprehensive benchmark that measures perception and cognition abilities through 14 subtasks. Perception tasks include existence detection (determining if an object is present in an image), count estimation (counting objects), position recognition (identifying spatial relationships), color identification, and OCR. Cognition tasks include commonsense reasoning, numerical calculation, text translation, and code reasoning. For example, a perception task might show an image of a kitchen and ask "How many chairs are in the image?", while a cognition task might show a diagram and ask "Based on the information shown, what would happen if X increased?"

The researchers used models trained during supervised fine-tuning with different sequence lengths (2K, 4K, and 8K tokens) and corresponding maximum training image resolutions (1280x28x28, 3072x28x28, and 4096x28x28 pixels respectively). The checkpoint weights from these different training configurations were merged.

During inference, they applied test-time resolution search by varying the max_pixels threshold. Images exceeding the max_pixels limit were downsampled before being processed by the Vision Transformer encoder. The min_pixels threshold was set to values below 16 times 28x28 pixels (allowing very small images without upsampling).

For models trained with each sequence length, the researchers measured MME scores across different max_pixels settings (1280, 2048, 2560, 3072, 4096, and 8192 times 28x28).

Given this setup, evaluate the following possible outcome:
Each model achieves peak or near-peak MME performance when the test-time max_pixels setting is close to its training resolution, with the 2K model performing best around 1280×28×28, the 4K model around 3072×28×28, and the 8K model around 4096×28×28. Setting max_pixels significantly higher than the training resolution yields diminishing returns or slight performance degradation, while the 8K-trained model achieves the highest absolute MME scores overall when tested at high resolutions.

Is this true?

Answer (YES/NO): NO